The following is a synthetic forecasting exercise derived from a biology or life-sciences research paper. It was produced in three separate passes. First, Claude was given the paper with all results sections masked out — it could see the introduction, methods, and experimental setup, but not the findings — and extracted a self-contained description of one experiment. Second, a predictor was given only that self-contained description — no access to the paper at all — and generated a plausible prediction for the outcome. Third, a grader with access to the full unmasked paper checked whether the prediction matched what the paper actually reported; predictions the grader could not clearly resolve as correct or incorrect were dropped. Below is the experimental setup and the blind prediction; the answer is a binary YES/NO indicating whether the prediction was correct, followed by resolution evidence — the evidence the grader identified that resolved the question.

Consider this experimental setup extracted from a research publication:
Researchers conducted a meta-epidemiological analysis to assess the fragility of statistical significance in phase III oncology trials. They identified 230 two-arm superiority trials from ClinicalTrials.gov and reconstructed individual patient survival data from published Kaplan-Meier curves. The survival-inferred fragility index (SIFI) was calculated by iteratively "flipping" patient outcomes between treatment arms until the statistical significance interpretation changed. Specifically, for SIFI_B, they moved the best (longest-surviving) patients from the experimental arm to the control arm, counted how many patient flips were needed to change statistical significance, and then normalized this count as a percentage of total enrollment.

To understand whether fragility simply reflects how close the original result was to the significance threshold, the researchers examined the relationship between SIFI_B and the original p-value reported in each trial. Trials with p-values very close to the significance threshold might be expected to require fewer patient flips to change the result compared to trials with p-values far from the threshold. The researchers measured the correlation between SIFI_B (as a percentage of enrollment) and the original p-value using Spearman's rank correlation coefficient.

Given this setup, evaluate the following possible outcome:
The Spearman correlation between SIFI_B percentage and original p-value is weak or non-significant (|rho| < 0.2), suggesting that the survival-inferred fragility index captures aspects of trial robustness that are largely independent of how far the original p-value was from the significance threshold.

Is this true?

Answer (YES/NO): NO